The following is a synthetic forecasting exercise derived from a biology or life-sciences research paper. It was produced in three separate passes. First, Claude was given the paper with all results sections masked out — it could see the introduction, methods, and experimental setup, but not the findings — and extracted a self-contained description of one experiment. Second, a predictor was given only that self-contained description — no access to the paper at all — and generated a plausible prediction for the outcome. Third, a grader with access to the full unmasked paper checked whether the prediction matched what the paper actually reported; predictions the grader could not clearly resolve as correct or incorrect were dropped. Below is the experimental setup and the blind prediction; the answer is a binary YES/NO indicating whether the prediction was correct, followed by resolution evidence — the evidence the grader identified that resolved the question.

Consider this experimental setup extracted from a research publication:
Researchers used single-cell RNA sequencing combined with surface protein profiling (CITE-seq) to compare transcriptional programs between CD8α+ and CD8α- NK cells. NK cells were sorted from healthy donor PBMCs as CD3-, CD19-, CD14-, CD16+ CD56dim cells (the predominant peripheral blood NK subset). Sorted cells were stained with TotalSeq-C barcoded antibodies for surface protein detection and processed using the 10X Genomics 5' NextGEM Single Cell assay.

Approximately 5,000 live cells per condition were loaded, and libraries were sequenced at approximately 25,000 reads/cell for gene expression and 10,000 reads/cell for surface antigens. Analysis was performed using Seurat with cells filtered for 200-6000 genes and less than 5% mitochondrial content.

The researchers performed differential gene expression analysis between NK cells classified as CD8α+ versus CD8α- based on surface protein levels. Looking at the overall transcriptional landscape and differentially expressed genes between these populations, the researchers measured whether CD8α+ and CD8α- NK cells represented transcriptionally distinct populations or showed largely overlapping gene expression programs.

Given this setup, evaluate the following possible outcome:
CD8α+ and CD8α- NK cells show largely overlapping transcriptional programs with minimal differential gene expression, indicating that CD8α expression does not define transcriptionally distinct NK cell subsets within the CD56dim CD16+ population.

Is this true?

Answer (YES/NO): YES